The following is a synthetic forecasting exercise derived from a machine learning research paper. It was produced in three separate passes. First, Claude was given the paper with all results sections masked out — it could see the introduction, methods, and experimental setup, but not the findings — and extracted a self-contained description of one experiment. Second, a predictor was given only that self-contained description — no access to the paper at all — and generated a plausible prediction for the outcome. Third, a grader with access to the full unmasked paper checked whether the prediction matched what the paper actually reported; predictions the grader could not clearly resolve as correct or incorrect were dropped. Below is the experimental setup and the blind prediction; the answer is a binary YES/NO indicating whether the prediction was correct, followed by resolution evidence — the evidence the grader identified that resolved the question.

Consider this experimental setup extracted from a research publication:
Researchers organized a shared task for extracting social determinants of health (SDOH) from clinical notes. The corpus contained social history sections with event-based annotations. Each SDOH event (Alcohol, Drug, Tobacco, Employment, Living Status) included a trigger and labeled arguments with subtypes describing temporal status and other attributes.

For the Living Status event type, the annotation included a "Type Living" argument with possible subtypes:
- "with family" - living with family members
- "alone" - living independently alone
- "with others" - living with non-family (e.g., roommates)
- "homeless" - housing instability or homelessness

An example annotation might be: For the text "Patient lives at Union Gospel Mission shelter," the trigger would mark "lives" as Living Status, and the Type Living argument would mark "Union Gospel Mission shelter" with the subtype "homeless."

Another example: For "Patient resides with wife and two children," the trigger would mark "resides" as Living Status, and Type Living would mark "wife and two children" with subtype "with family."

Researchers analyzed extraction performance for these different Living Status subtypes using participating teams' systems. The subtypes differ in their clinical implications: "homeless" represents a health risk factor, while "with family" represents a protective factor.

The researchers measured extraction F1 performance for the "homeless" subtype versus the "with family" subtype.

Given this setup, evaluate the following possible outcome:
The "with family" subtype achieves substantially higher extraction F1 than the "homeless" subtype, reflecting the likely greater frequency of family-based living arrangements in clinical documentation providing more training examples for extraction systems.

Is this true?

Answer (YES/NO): YES